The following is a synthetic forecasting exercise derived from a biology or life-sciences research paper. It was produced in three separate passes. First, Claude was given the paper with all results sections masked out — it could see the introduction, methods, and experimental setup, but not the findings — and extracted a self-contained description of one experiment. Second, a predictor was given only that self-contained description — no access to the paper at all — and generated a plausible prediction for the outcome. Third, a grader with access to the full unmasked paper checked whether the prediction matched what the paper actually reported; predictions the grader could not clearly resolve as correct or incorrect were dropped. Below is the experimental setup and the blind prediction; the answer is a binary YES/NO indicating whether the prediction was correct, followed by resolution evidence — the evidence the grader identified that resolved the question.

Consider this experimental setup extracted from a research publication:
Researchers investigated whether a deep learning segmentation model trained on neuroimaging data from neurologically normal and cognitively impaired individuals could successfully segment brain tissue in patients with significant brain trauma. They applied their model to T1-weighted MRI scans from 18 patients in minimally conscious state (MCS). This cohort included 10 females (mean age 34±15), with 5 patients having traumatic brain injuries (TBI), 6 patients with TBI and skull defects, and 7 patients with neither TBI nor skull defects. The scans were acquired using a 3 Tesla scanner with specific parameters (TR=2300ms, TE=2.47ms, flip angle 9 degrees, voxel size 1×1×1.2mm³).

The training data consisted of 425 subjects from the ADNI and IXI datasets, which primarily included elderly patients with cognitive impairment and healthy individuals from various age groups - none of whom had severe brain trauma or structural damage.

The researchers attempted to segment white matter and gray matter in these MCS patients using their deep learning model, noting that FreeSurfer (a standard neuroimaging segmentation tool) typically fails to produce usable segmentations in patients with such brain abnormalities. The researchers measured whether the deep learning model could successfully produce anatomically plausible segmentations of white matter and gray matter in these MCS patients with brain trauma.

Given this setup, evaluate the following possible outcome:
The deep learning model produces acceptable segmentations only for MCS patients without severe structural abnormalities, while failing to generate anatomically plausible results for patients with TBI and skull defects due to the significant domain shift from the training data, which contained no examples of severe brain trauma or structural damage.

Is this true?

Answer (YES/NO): NO